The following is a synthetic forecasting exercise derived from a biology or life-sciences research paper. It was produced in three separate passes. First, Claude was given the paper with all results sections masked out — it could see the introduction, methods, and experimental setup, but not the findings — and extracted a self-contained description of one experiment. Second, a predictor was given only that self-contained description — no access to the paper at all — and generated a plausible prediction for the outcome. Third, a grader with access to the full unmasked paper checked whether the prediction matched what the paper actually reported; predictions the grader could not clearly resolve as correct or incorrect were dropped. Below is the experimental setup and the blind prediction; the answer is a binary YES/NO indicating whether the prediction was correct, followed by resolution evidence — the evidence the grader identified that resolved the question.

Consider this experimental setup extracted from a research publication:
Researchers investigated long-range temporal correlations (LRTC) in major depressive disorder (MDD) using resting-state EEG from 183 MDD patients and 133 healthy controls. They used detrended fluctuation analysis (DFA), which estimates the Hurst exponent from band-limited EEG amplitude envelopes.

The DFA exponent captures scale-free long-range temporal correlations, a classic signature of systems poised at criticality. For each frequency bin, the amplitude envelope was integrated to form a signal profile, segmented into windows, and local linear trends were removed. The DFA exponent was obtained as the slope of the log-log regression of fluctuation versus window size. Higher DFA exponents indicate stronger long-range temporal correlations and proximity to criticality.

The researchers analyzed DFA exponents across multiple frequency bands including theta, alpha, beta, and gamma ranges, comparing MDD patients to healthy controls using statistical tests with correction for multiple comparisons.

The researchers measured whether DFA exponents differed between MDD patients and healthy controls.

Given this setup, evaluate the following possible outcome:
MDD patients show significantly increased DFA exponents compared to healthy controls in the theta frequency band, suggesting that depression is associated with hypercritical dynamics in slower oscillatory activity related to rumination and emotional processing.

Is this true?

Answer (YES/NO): NO